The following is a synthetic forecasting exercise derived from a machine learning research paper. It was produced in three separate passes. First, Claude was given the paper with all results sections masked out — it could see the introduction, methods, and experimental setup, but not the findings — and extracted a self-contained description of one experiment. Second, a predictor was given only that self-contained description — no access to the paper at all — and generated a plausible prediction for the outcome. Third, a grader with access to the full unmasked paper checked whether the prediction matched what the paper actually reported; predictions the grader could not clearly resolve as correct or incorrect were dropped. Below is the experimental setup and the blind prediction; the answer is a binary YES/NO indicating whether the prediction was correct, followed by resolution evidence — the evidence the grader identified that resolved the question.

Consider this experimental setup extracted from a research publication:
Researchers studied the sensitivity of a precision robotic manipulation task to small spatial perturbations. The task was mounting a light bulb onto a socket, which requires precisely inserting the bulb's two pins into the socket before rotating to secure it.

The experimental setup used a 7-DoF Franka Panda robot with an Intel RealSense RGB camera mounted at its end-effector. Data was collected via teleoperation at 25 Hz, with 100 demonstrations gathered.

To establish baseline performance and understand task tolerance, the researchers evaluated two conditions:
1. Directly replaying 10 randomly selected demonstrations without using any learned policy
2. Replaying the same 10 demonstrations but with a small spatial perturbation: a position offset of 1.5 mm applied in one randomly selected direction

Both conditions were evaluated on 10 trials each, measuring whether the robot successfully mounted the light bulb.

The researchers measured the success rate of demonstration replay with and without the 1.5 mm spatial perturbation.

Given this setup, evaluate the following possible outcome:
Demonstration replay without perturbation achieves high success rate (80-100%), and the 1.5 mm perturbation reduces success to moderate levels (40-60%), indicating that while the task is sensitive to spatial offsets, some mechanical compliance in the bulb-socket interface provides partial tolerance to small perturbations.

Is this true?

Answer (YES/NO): YES